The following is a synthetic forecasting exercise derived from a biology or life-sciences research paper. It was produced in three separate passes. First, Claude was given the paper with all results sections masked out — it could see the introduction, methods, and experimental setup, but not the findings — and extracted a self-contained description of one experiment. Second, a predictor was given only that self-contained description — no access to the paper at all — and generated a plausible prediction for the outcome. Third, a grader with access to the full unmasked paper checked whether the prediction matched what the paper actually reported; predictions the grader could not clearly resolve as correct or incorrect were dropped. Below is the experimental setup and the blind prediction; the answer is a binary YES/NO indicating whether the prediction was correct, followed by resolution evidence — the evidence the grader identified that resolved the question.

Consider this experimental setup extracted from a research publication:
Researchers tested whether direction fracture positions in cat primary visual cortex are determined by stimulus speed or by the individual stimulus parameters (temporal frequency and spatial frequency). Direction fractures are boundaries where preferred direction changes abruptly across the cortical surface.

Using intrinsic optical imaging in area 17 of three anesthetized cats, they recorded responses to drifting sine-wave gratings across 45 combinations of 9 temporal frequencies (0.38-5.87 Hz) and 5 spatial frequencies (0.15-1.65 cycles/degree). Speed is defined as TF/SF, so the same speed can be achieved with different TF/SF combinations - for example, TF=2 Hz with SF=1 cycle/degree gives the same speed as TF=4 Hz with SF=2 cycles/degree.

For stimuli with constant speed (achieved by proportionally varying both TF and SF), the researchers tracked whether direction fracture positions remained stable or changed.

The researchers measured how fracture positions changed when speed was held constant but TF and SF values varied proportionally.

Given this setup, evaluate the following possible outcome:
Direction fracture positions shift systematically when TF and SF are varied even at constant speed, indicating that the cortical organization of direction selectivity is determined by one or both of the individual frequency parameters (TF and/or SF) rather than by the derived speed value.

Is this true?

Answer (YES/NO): NO